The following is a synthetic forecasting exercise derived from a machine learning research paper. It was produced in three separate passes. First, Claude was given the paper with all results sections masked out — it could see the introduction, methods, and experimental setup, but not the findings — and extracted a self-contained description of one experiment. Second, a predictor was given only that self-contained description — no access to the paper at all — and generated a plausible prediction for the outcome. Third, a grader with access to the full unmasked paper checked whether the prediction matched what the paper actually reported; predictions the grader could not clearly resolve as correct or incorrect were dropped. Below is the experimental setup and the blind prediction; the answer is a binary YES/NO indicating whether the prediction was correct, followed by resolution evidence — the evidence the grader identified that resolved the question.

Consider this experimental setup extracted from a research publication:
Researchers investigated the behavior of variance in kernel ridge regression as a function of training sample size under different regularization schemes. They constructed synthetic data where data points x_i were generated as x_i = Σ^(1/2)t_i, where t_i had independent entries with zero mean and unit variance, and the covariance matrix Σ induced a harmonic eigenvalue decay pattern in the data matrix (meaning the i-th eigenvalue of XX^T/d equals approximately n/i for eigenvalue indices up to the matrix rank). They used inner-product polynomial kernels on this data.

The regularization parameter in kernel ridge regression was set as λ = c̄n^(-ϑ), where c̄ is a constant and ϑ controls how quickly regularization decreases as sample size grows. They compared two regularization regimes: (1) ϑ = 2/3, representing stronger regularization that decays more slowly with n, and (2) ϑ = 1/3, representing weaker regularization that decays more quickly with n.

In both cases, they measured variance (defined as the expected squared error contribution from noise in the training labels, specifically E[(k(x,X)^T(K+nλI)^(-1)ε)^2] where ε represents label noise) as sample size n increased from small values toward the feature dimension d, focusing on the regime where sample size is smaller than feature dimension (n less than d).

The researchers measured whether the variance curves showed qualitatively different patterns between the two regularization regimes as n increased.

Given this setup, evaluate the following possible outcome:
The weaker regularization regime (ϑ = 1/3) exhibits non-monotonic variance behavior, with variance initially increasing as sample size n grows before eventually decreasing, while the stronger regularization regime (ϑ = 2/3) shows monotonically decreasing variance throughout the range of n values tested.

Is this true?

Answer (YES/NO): NO